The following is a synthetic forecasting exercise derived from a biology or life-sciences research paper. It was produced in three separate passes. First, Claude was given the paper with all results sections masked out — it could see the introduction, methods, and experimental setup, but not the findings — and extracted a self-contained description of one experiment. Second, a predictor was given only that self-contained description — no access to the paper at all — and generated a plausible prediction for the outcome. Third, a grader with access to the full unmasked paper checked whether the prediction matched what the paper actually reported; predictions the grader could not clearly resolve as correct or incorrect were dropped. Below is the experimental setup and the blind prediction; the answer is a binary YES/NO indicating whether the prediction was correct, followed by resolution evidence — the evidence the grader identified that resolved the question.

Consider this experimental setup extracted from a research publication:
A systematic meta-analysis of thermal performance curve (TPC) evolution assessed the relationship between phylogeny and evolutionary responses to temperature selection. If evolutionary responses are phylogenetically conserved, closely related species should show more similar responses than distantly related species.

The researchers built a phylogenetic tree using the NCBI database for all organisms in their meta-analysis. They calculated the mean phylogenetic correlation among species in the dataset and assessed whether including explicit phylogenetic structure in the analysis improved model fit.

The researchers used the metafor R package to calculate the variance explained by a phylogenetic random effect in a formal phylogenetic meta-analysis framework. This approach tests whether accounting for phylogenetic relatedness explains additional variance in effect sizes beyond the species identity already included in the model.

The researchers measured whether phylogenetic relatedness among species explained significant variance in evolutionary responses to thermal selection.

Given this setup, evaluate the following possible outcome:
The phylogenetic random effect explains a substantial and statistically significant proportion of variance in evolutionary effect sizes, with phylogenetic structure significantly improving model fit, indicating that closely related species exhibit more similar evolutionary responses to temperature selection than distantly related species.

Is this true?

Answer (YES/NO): NO